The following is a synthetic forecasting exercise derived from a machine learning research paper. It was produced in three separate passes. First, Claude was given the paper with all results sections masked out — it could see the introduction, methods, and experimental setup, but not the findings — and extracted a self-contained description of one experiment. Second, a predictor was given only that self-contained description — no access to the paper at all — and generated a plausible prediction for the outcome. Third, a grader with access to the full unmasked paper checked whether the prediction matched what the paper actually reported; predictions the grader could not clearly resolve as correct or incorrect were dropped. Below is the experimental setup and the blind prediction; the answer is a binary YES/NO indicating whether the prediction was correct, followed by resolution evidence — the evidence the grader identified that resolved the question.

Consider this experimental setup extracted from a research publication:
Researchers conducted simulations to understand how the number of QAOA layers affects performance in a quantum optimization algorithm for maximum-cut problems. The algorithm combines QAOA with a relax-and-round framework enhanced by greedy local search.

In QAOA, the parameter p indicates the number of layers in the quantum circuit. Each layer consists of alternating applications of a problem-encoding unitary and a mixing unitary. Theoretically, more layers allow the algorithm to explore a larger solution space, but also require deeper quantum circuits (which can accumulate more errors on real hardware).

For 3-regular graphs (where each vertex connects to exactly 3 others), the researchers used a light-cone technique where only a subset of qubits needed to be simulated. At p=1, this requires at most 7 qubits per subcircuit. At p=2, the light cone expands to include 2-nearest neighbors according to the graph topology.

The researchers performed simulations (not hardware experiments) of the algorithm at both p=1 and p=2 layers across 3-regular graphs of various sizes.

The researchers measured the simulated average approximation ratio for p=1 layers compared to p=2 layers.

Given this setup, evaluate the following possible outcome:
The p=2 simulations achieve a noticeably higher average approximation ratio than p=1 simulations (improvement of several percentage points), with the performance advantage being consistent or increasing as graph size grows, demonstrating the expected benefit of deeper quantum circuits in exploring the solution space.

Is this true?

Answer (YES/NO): NO